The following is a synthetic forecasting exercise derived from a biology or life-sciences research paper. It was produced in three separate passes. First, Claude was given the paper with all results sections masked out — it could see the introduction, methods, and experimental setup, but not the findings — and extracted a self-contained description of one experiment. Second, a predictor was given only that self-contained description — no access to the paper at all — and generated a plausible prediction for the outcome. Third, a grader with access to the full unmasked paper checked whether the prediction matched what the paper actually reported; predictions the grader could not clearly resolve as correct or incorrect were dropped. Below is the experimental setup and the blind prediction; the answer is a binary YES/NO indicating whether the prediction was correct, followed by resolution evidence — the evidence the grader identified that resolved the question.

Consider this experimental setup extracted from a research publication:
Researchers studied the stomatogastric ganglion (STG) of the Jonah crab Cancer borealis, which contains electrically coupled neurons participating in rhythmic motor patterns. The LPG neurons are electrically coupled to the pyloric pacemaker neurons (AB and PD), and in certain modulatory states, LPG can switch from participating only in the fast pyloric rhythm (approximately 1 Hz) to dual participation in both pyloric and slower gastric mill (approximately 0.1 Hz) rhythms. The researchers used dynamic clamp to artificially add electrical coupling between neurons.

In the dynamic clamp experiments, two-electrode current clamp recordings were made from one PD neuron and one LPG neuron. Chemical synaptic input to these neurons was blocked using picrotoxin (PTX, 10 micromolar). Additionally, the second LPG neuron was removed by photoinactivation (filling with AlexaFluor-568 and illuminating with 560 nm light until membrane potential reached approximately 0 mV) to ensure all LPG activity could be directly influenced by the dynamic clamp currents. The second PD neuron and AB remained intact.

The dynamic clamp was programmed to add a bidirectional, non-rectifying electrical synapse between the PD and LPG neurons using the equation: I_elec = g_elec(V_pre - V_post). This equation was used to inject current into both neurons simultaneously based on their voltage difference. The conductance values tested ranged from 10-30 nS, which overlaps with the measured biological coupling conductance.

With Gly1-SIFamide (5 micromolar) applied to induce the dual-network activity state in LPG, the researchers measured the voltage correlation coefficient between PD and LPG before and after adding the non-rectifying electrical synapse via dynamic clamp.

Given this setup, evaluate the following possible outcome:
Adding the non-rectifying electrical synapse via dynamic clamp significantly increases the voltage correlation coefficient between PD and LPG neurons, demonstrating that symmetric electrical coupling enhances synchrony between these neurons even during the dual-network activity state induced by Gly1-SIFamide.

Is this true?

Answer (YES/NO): YES